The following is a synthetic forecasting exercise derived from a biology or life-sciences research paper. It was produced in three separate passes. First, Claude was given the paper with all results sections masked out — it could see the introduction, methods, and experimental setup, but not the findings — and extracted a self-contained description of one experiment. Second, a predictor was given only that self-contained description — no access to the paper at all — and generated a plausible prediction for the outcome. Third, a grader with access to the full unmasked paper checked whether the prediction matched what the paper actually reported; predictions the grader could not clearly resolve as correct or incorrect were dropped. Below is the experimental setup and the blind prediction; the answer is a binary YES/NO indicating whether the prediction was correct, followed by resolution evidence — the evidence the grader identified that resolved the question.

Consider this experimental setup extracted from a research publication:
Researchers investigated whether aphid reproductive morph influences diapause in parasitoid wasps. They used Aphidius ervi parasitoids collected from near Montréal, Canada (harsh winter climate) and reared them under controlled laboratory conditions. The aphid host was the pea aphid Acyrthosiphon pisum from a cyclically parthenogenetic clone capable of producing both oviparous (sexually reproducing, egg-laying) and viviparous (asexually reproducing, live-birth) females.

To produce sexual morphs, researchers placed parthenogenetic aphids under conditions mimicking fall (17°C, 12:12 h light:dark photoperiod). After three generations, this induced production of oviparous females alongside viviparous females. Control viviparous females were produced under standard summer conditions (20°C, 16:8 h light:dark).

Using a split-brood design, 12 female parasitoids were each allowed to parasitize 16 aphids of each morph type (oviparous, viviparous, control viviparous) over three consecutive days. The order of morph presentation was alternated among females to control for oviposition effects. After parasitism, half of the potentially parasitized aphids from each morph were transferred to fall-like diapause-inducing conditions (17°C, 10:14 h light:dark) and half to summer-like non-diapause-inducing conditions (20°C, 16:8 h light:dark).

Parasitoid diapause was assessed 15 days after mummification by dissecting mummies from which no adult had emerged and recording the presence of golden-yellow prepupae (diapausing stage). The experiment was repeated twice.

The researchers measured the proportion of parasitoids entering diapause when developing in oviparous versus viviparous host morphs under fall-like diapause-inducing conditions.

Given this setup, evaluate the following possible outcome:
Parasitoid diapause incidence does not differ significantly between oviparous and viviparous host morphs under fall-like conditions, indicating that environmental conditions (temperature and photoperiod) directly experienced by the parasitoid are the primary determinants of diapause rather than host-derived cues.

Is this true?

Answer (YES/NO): YES